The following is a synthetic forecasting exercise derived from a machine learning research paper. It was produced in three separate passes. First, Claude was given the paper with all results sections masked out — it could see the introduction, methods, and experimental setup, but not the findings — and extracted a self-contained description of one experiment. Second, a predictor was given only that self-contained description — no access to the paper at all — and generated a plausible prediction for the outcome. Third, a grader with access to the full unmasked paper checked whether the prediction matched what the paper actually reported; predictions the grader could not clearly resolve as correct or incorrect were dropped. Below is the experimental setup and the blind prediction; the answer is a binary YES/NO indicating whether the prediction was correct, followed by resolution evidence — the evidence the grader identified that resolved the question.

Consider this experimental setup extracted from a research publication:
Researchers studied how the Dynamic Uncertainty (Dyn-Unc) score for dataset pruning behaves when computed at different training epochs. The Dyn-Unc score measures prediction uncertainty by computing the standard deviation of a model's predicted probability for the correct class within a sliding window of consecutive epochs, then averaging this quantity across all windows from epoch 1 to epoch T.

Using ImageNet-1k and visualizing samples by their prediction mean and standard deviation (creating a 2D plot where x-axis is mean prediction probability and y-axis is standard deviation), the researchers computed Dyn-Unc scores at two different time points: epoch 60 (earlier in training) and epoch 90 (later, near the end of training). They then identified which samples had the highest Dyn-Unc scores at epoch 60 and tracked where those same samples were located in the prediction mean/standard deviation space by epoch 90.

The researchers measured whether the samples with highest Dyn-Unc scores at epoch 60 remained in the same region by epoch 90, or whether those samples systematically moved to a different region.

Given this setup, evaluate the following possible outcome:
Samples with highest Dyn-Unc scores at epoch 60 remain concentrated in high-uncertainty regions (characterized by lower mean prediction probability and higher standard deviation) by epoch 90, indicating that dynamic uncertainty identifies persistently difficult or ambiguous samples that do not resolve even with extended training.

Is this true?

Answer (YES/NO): NO